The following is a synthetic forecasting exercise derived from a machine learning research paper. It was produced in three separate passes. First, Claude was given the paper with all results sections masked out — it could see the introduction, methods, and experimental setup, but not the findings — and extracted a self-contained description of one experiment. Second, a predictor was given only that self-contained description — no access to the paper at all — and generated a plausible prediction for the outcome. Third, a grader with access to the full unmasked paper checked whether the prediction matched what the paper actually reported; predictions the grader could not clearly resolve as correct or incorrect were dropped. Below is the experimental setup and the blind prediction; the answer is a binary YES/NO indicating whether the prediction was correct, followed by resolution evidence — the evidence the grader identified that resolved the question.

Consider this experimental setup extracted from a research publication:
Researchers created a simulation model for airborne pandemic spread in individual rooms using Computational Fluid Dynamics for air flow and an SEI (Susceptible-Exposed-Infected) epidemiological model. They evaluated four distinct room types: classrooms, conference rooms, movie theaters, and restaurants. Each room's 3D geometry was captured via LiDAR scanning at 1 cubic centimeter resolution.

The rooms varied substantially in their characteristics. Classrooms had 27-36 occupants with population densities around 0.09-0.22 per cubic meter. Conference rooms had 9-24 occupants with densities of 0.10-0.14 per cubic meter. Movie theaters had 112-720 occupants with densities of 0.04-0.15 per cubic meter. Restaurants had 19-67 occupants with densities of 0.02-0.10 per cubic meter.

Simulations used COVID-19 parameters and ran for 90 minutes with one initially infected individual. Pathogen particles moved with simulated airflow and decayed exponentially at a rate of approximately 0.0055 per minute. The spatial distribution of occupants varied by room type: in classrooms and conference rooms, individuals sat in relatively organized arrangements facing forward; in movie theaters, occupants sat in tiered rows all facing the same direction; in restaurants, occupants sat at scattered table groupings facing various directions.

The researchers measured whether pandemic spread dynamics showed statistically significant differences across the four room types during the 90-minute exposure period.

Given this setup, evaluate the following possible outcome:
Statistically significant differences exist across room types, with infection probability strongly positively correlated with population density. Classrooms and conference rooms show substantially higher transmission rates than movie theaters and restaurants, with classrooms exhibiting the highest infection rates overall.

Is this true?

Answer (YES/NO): NO